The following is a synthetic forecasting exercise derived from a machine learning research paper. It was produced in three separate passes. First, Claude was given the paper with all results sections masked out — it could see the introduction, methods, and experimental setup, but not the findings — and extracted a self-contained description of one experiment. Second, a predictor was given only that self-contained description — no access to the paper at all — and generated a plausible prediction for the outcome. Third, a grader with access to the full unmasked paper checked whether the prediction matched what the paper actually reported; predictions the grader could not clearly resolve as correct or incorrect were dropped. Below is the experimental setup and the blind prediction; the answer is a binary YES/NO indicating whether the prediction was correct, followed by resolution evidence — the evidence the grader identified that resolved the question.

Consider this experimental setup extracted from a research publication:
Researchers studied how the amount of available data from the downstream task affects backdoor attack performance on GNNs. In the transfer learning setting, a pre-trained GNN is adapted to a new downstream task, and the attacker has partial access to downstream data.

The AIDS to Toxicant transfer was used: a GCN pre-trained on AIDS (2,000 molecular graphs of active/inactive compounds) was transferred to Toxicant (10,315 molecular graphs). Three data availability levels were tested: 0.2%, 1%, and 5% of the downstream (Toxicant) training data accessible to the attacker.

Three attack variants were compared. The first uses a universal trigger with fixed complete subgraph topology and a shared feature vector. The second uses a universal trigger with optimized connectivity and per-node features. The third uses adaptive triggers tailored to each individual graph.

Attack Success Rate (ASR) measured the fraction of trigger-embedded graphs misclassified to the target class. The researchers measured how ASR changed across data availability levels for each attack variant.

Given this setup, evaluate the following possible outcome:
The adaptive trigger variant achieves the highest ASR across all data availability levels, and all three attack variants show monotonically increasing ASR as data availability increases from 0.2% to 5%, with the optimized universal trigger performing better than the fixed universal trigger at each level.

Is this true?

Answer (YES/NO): YES